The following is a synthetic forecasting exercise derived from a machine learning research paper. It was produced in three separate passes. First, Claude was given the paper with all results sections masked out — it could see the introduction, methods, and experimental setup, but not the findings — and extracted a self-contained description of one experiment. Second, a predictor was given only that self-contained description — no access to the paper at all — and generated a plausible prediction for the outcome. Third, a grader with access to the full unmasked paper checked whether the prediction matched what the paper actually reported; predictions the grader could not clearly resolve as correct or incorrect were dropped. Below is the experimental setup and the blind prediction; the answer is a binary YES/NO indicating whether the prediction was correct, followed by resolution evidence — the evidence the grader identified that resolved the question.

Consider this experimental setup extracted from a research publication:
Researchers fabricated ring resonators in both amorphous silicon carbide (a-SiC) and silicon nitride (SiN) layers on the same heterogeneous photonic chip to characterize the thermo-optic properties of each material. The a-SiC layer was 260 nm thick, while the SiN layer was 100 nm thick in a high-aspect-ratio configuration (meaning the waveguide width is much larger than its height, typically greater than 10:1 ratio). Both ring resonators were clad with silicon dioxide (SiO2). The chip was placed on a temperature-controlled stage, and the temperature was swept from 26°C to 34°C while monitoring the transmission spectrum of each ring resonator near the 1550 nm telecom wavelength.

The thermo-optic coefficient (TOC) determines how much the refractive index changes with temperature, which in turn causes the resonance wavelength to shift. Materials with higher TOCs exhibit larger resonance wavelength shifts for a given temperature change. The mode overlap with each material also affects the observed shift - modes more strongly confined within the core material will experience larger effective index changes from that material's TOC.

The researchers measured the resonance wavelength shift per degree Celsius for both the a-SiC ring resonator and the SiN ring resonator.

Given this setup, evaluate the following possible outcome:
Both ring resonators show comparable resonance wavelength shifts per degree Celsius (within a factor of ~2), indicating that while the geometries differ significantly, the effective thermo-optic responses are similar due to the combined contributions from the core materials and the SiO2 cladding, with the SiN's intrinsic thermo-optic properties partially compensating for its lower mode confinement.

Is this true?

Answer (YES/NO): NO